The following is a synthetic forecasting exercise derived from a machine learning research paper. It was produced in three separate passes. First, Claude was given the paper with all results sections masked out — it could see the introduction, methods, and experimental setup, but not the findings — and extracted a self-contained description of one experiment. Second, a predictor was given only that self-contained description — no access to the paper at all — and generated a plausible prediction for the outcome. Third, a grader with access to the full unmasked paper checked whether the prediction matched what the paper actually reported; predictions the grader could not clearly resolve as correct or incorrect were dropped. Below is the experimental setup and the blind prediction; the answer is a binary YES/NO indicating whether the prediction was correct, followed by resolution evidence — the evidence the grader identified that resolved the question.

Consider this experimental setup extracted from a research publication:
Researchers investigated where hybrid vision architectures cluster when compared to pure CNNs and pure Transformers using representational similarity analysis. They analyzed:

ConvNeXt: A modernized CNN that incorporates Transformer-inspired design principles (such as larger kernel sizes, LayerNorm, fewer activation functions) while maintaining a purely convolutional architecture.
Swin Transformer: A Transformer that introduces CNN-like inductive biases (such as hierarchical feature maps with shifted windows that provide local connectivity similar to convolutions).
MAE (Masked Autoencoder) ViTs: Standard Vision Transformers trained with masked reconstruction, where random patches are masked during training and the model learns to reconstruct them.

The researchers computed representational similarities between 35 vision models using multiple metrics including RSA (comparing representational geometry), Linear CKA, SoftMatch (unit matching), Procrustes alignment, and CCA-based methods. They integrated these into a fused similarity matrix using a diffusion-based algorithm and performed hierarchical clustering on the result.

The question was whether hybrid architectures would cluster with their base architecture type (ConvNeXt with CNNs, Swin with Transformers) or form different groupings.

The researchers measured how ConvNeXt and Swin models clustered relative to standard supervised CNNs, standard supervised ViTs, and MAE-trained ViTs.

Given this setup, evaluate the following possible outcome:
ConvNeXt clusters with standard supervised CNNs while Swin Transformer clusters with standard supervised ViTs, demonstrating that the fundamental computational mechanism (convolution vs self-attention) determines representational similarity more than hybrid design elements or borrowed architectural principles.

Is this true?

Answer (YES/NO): NO